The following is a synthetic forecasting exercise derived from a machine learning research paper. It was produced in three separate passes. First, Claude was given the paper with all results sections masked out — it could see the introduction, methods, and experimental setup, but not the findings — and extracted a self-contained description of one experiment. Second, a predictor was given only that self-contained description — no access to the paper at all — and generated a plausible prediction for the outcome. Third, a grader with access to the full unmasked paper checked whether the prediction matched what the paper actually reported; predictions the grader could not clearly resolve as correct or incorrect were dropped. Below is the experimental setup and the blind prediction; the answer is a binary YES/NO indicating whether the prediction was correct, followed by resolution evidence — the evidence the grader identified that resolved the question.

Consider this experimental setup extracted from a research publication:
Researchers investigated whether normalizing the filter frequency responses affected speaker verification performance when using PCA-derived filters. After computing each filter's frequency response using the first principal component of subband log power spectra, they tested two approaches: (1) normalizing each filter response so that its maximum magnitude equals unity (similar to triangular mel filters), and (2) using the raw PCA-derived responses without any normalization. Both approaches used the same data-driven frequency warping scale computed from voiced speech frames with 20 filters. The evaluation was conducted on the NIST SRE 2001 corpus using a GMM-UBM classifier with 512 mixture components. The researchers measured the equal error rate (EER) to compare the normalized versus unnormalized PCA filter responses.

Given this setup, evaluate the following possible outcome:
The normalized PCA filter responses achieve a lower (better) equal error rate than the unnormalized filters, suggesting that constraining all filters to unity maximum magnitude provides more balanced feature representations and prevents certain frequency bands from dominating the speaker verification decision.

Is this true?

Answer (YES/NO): NO